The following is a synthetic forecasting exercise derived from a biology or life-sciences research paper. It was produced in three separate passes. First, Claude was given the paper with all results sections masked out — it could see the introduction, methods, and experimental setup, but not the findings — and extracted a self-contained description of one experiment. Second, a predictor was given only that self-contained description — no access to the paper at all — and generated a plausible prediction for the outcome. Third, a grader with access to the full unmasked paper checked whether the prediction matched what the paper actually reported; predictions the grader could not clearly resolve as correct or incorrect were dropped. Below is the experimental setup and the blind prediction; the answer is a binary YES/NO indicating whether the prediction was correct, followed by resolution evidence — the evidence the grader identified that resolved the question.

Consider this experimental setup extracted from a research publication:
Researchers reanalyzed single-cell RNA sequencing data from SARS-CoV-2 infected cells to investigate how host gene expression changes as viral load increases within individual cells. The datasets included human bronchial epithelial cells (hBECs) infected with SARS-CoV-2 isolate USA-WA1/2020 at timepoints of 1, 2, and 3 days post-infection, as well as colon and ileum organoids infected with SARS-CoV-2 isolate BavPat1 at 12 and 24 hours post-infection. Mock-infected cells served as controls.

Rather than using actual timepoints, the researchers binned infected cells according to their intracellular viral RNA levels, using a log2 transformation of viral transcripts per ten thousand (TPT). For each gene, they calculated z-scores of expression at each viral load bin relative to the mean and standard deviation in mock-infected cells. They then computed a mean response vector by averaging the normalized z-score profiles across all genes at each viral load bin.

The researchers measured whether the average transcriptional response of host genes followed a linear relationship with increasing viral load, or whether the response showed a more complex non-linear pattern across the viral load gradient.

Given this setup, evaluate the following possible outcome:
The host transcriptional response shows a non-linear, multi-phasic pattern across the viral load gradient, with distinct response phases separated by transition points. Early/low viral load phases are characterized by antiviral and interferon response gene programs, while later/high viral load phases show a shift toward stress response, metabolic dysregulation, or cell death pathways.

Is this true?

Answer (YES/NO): NO